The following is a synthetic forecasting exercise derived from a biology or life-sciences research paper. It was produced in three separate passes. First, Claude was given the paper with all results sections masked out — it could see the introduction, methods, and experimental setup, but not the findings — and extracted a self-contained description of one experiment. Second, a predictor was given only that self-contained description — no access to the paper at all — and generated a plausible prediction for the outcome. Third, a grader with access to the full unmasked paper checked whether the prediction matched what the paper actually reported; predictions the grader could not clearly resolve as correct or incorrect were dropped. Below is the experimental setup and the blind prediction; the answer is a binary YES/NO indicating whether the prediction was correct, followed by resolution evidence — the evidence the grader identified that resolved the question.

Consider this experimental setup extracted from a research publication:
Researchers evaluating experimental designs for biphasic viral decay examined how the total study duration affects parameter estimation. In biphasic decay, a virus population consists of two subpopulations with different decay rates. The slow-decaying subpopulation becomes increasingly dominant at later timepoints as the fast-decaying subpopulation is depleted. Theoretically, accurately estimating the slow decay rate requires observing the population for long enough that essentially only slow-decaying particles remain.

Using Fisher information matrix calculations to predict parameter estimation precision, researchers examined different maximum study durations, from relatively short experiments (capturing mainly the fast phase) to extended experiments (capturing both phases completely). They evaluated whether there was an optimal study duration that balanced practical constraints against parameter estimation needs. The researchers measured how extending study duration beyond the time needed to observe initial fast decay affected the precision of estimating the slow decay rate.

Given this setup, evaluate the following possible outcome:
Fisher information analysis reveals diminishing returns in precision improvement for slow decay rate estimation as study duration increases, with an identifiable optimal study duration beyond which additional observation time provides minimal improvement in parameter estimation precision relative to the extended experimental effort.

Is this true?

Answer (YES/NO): NO